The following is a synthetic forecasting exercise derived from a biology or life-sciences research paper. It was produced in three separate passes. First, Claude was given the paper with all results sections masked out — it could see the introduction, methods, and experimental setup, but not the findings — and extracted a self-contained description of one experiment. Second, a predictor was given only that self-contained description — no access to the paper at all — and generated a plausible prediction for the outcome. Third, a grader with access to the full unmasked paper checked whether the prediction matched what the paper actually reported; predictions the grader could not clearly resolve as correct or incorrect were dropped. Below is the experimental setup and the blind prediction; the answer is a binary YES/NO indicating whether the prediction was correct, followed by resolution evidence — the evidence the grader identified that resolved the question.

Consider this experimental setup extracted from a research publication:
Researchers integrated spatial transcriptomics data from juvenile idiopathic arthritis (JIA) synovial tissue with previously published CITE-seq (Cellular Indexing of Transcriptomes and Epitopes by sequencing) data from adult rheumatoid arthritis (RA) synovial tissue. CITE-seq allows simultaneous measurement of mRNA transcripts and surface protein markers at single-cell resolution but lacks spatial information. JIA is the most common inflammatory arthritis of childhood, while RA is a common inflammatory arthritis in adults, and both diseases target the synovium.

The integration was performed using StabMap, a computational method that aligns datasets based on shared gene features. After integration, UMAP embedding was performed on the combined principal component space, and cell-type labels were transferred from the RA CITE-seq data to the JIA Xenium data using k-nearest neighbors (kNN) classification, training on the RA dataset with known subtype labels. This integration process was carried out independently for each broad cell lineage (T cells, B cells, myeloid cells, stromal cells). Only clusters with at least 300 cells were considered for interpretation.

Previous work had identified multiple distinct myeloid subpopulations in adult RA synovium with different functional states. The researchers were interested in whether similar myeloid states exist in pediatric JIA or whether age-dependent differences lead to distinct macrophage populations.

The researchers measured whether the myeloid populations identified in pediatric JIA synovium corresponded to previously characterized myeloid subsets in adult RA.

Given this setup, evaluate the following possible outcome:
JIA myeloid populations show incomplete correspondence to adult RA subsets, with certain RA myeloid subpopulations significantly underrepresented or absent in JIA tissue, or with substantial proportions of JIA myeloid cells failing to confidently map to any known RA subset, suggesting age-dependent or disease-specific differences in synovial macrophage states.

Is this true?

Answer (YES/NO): NO